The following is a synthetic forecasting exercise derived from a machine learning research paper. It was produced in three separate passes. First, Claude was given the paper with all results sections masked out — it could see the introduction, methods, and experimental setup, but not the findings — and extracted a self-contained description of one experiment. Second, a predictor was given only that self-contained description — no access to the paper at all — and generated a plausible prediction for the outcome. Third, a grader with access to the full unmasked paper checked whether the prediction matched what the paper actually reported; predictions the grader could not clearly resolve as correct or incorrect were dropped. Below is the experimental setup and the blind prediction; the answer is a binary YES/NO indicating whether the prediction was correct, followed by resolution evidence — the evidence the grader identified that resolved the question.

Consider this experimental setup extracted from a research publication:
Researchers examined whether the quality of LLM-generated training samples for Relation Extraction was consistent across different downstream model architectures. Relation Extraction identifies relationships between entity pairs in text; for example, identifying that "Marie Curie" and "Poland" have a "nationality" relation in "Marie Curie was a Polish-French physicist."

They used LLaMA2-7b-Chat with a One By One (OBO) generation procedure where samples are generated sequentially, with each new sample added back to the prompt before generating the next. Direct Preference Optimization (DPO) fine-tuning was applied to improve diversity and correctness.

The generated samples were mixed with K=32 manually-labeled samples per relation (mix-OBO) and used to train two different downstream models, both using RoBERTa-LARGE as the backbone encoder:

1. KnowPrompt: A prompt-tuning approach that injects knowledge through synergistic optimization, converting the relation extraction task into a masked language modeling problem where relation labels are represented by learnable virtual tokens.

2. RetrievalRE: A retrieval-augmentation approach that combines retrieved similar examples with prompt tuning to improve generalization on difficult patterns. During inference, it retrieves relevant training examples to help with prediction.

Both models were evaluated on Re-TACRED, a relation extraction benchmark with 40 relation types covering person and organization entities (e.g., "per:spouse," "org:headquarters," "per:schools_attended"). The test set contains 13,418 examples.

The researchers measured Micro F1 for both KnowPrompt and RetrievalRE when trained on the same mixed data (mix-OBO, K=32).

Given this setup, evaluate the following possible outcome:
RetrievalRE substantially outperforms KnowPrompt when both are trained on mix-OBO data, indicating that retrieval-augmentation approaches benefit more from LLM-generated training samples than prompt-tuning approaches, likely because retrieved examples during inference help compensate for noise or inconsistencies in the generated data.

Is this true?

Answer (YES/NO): NO